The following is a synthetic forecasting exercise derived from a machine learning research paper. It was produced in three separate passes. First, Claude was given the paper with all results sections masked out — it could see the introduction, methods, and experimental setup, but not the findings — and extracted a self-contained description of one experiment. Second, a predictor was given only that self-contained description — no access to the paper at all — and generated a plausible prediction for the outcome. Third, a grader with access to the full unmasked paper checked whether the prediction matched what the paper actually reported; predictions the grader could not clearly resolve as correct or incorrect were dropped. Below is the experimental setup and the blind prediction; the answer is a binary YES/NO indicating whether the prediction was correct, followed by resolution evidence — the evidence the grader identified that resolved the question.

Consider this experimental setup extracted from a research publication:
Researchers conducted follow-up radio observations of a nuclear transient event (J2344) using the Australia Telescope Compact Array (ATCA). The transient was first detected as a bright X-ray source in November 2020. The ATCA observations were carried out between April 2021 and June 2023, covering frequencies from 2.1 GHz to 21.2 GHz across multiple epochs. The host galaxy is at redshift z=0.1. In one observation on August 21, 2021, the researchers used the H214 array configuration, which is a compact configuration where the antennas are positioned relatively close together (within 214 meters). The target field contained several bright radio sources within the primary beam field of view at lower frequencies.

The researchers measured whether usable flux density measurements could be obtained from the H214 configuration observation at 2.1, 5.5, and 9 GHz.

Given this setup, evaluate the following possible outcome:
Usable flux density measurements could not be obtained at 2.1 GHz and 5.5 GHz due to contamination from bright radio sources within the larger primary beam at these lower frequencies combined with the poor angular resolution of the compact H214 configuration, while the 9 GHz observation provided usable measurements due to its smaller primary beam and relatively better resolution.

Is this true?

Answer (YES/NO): NO